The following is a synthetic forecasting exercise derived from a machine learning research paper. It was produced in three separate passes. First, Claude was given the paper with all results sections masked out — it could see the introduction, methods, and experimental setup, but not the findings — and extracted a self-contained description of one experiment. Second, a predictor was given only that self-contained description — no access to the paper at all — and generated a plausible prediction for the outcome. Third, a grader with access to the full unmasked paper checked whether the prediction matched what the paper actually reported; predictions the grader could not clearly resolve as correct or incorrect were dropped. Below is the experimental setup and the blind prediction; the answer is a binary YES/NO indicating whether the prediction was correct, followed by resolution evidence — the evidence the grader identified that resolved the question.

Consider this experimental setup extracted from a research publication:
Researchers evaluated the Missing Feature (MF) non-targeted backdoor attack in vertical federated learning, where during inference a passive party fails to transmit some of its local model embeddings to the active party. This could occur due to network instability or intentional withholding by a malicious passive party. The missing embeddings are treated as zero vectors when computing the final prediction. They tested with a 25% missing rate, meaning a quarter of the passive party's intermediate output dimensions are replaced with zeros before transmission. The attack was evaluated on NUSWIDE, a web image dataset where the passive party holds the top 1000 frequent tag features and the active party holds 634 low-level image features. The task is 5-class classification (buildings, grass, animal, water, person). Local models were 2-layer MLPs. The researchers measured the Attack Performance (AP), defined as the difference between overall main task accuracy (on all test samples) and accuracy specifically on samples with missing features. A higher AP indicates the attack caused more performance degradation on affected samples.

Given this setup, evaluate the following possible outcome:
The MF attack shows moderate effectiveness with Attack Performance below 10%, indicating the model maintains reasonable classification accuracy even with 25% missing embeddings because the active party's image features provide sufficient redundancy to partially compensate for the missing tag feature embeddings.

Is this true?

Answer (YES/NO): NO